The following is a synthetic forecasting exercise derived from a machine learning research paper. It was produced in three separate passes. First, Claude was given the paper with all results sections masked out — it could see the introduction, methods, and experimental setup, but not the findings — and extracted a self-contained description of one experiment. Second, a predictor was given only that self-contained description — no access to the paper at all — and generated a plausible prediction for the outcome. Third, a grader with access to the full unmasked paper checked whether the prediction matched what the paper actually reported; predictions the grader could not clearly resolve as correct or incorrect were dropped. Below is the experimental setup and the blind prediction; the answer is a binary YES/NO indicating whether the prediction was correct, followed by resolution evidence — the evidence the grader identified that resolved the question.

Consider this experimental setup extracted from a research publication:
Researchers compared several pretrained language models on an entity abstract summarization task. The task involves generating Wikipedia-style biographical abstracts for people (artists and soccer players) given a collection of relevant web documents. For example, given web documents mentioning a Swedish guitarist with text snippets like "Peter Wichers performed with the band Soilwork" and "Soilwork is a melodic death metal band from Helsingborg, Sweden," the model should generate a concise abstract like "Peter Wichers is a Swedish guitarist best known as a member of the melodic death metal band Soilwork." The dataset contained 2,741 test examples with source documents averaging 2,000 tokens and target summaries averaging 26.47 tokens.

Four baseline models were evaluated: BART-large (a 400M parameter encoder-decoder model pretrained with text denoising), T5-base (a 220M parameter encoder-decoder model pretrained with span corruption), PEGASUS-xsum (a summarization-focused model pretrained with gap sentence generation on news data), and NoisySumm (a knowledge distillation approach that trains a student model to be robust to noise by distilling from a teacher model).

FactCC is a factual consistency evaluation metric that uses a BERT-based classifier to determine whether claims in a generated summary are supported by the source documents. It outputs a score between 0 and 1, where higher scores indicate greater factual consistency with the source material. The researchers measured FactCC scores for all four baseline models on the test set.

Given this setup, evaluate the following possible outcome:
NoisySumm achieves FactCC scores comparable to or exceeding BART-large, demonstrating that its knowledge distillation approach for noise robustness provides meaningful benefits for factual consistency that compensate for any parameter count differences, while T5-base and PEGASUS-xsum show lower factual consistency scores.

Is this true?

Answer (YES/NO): NO